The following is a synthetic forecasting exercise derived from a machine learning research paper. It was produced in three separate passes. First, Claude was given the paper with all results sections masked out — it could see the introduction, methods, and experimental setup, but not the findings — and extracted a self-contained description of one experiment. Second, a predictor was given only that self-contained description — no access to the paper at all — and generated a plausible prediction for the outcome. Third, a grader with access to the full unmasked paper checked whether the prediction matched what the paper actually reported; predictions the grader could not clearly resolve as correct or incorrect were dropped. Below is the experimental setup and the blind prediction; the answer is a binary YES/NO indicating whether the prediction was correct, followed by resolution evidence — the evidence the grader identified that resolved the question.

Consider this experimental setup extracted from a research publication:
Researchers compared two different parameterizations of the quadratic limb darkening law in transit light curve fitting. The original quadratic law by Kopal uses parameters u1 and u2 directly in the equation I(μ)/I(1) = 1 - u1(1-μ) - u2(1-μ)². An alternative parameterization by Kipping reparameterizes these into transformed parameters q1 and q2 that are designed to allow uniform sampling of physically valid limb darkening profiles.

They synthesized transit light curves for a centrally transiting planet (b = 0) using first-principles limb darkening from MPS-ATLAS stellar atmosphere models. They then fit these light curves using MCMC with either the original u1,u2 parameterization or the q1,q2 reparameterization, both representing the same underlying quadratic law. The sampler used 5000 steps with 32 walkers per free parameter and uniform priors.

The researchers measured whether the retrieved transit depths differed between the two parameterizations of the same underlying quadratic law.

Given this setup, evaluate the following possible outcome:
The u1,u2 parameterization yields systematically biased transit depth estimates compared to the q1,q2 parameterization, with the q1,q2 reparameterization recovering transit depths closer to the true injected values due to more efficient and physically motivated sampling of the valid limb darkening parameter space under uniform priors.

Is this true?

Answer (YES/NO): NO